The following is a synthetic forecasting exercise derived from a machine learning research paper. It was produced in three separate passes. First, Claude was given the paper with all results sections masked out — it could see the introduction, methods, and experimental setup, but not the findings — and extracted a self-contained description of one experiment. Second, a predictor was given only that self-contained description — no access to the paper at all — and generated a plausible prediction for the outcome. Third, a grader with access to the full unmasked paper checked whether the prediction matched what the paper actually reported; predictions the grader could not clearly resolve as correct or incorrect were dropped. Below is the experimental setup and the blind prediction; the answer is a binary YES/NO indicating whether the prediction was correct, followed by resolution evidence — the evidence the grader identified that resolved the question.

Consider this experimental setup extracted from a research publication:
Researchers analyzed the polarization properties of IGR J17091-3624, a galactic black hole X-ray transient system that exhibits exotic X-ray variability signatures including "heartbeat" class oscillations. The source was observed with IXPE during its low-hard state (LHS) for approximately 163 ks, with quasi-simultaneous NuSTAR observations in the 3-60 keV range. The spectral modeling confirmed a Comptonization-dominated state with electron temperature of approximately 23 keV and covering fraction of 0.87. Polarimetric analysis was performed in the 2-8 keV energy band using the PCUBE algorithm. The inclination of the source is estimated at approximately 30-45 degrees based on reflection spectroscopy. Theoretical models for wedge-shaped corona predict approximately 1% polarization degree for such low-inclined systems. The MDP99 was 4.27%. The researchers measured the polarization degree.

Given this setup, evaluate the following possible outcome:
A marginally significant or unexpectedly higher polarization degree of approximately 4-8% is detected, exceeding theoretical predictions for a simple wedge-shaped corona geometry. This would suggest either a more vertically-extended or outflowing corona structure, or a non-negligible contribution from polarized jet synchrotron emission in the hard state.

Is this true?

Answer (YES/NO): NO